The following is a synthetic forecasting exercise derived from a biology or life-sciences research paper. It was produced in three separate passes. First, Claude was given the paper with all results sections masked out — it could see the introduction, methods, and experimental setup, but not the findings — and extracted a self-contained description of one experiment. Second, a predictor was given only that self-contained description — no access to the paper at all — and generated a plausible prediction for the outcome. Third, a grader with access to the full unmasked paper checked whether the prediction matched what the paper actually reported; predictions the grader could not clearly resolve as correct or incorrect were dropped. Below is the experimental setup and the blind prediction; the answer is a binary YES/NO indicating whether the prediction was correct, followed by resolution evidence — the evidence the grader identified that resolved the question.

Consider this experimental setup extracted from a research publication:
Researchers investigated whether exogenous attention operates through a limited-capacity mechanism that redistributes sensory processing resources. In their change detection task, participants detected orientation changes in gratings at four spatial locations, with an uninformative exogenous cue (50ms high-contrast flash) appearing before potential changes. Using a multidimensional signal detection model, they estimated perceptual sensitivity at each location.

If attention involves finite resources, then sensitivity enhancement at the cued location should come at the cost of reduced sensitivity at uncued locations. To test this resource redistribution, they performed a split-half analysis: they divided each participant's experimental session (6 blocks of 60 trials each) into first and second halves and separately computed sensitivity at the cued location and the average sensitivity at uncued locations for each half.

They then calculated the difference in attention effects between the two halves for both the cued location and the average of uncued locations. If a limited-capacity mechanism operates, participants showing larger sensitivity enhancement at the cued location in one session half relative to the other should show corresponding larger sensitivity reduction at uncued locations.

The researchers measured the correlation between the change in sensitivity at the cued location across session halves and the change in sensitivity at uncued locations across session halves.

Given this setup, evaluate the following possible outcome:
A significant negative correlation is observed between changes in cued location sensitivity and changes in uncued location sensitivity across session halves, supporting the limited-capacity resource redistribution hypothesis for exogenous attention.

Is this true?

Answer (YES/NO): NO